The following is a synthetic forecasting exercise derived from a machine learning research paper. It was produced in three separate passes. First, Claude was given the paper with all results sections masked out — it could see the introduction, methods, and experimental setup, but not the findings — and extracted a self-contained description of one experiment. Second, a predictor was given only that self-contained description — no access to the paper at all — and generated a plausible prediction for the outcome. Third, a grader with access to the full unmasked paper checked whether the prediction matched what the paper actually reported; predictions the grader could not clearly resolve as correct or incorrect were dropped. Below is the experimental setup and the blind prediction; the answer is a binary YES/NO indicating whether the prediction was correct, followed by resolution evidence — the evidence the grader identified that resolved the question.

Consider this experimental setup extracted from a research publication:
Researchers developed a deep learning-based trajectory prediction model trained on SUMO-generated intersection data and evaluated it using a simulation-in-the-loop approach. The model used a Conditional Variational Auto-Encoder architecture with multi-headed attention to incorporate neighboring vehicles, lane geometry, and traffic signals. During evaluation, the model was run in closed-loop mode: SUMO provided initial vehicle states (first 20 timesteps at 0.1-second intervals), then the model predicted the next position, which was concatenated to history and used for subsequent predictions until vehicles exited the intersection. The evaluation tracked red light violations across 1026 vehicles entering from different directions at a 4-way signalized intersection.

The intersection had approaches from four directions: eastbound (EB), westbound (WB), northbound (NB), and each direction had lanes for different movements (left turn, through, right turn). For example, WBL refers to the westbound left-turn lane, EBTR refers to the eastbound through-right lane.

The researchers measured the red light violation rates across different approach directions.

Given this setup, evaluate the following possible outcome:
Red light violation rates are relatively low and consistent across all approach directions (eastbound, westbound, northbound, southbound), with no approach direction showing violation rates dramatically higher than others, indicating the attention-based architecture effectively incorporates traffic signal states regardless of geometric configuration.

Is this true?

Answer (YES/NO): NO